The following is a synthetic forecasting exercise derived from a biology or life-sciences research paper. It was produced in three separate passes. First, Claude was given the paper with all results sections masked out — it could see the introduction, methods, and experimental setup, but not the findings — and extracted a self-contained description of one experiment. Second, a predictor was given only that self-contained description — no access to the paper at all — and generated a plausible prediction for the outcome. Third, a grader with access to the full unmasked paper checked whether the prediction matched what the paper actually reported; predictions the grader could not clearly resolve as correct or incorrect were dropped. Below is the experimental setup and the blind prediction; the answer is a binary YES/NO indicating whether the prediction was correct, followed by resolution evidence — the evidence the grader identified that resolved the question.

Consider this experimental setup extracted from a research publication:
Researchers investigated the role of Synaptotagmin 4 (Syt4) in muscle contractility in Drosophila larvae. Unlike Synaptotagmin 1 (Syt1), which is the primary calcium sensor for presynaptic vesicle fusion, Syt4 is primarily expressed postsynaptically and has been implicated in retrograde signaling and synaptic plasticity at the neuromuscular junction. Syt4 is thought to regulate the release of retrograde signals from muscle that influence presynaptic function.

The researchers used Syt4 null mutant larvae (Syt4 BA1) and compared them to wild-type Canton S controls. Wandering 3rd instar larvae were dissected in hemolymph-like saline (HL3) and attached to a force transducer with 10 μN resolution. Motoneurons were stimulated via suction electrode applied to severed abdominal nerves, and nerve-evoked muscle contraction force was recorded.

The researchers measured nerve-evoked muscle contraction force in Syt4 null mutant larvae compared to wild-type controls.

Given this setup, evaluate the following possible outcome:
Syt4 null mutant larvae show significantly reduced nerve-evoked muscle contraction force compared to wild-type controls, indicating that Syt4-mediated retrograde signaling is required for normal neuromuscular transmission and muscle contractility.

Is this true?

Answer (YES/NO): YES